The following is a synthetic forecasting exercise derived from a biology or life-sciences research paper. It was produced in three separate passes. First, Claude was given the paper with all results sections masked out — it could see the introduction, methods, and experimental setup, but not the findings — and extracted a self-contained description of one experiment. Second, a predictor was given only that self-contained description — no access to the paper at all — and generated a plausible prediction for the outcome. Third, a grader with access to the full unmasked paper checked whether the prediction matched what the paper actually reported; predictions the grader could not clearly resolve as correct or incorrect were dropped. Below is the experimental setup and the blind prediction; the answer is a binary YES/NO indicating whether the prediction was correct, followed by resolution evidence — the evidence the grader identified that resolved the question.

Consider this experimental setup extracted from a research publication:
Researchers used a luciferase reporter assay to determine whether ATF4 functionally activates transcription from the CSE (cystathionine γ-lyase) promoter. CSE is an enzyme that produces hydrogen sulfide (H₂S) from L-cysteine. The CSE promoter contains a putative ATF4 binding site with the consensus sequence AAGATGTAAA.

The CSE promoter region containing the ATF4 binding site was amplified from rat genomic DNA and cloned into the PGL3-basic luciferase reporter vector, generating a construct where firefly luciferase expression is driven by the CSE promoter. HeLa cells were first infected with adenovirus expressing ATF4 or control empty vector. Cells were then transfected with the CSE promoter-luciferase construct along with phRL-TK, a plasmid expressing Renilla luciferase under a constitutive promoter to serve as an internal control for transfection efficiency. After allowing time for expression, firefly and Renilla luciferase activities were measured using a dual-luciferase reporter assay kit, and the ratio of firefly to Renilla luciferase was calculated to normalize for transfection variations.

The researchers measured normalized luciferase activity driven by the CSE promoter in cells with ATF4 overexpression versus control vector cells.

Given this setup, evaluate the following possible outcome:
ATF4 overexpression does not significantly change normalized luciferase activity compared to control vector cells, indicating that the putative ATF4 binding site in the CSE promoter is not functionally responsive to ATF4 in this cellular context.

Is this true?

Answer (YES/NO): NO